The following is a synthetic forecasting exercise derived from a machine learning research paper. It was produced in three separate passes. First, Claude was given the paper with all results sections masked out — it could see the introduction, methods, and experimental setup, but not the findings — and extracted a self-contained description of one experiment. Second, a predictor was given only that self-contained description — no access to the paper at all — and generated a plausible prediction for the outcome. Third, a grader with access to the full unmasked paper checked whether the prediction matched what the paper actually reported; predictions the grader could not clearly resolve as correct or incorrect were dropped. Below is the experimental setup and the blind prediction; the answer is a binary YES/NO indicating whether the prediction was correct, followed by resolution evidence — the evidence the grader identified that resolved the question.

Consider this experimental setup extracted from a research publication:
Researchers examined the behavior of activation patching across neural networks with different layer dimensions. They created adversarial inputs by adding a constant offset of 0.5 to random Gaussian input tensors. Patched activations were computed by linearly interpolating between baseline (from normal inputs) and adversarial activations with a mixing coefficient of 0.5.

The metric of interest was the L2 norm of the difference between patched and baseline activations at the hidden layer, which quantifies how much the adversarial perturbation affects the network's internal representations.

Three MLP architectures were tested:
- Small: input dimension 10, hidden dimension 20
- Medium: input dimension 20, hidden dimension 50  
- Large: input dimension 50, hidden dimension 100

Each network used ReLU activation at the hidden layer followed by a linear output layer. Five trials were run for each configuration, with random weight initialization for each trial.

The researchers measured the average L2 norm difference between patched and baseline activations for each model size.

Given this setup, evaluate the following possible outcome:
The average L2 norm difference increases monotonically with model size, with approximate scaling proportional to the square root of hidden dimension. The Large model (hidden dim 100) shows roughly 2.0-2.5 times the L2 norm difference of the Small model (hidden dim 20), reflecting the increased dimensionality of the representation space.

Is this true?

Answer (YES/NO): NO